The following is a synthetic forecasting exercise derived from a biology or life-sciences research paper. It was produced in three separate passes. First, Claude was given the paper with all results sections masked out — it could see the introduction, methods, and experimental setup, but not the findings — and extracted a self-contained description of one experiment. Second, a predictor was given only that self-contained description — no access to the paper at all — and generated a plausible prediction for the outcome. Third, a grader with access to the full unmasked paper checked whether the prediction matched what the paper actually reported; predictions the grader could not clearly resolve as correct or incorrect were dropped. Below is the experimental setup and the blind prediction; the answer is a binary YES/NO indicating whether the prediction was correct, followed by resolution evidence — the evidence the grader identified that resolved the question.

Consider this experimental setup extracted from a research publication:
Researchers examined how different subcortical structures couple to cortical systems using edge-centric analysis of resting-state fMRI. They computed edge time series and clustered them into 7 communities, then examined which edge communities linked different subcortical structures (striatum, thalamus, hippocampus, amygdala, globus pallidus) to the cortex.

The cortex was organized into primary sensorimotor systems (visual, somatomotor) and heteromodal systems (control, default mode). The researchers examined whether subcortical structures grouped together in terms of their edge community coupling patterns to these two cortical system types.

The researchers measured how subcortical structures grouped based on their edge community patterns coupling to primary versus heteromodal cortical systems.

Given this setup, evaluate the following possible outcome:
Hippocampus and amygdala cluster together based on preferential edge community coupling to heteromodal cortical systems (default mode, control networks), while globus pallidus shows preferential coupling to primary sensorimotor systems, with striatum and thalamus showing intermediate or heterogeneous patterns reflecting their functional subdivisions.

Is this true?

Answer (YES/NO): NO